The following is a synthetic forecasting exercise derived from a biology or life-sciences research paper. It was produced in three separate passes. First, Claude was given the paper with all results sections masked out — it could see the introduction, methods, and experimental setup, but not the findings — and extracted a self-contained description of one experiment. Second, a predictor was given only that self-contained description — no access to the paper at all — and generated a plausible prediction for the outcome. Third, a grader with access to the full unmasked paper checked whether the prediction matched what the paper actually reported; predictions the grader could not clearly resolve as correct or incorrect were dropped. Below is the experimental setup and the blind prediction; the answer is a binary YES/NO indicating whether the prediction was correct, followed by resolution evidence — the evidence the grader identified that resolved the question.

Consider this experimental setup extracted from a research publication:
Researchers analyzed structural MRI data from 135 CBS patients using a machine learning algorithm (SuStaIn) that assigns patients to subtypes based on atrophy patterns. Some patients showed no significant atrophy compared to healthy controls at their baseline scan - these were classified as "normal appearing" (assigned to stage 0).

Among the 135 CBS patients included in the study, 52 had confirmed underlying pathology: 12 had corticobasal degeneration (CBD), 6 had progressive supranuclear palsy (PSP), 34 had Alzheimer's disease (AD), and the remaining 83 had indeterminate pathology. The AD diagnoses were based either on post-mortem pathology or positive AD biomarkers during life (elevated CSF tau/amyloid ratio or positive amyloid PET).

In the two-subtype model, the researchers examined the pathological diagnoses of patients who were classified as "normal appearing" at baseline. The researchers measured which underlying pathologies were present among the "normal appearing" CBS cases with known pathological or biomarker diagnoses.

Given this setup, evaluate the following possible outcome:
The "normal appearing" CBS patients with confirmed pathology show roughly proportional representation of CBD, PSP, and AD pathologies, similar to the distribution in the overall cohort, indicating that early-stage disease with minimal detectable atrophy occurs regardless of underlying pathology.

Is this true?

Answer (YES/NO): NO